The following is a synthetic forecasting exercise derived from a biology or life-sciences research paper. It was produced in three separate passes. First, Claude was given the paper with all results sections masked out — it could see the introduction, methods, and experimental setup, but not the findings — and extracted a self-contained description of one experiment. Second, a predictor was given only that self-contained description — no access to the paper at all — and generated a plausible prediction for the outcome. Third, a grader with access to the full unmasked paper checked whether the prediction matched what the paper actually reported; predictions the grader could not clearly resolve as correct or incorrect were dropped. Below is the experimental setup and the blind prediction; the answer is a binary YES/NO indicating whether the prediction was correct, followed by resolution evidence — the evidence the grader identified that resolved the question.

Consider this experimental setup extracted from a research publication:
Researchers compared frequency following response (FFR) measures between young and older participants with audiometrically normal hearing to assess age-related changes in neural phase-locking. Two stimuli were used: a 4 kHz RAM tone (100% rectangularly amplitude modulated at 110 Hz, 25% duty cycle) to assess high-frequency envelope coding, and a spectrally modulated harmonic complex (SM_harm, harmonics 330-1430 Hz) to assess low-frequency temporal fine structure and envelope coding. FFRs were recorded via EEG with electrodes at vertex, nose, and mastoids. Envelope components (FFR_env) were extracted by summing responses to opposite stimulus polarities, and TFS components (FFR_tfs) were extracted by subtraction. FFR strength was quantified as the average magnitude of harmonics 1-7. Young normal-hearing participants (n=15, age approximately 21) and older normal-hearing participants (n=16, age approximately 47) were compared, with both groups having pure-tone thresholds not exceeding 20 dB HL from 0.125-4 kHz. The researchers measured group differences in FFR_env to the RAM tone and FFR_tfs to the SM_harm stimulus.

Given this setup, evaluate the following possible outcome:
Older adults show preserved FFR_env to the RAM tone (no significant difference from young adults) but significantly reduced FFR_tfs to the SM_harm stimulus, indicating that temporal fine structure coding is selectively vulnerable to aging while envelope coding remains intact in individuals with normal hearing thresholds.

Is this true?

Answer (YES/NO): NO